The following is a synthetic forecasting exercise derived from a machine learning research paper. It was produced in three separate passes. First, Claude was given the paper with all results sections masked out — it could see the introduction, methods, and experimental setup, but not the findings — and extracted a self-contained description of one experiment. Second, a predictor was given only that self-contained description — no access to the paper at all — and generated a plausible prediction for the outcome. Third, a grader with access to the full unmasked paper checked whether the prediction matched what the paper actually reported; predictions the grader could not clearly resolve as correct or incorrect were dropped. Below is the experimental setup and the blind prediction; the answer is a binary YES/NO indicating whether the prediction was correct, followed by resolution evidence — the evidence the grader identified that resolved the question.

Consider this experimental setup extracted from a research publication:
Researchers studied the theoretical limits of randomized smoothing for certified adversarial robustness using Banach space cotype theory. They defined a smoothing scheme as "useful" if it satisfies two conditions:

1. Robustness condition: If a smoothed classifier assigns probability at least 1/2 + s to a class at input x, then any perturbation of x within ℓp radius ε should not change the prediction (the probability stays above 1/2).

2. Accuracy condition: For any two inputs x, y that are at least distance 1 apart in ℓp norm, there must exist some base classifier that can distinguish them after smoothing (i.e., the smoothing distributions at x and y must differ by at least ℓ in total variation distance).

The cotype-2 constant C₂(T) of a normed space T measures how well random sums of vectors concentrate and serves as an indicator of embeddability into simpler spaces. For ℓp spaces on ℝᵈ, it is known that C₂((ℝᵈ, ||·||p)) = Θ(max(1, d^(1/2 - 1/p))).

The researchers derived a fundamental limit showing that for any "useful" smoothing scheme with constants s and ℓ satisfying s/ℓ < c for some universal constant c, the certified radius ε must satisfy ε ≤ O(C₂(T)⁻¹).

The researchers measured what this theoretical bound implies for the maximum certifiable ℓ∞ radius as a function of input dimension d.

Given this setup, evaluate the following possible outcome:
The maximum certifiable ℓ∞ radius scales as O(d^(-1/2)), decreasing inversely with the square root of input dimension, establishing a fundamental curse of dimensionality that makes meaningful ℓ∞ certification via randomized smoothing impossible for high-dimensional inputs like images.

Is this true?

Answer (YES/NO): YES